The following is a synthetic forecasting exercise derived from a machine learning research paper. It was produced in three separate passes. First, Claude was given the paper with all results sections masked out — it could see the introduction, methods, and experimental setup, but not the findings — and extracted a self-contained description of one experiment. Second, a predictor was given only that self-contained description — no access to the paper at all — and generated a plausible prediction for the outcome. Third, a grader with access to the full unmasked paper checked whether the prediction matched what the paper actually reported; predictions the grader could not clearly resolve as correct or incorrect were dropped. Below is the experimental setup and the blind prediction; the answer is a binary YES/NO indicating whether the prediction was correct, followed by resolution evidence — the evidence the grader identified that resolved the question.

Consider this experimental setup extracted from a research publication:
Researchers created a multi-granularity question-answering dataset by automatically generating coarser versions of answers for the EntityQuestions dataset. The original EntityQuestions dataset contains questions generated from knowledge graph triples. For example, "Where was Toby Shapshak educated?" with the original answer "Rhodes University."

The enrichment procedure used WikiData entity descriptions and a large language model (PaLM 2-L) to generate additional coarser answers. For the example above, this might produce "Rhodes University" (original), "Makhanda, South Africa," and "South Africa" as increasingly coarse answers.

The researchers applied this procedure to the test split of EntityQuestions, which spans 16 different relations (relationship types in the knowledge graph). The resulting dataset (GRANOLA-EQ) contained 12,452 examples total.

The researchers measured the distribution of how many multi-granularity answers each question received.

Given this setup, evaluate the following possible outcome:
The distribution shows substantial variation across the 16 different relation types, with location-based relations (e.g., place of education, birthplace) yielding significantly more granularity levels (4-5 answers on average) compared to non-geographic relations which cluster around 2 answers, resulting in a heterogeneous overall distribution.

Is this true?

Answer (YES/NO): NO